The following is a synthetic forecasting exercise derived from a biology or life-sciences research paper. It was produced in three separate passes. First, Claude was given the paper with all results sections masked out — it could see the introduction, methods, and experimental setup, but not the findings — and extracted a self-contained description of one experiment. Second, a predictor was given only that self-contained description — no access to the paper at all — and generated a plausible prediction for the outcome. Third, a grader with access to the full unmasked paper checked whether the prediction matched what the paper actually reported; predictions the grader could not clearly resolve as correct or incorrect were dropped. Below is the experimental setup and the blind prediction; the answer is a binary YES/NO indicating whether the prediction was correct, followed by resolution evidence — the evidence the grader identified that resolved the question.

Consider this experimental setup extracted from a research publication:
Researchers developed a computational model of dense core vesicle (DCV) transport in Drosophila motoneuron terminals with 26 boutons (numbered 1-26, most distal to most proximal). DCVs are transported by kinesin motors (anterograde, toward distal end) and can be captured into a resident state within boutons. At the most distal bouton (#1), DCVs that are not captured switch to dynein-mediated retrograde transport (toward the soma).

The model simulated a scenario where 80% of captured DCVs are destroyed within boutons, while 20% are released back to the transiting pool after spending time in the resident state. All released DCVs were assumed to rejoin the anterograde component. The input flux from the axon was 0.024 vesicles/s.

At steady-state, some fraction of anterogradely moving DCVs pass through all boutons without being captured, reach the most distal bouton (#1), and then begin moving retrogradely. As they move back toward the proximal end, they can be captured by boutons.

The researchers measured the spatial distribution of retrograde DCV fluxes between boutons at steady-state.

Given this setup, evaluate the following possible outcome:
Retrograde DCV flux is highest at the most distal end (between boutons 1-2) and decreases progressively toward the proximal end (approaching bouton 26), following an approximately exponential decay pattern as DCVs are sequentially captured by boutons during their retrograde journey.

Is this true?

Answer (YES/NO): NO